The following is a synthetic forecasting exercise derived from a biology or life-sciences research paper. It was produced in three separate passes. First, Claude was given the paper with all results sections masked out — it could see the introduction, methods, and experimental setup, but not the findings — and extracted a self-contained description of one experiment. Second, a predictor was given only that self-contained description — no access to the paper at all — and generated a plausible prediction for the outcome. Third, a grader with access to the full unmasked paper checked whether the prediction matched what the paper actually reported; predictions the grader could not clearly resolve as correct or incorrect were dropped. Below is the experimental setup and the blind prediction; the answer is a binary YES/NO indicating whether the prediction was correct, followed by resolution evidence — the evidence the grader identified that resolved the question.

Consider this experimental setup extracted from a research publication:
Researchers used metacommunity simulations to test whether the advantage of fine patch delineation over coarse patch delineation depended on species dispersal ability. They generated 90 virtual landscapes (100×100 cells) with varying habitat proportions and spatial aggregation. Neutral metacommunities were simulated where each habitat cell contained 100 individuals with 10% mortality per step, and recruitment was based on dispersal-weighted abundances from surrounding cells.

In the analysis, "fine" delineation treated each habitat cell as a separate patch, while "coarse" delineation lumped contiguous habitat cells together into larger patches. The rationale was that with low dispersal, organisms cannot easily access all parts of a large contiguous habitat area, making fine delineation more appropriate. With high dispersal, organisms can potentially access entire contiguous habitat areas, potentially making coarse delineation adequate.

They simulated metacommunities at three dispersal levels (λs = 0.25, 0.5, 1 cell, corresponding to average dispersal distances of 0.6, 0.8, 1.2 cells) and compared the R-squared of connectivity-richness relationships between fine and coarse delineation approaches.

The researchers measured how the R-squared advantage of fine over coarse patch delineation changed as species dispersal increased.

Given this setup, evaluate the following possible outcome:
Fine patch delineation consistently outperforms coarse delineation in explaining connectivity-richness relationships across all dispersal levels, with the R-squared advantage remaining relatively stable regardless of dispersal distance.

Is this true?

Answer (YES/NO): NO